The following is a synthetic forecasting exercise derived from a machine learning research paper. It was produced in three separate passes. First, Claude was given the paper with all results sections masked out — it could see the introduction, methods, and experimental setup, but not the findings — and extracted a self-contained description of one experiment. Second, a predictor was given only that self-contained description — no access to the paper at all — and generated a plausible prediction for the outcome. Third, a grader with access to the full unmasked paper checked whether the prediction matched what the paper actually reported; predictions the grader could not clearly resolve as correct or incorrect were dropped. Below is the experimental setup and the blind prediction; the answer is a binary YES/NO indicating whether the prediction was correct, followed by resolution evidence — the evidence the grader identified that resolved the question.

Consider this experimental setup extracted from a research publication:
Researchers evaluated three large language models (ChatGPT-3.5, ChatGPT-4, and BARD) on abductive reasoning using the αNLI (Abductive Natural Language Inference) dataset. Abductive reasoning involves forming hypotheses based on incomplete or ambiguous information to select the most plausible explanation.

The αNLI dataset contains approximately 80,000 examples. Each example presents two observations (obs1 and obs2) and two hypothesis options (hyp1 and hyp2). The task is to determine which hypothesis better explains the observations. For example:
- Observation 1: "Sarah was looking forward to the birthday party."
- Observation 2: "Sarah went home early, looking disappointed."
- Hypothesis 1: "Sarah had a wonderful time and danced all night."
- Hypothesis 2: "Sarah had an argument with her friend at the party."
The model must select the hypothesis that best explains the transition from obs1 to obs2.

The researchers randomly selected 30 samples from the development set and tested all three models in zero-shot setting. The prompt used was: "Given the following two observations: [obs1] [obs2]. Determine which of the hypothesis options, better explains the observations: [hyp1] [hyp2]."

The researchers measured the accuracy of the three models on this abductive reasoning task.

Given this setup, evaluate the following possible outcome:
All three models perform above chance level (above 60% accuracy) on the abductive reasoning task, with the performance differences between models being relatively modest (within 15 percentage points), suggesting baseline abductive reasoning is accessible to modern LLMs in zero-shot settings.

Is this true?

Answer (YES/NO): NO